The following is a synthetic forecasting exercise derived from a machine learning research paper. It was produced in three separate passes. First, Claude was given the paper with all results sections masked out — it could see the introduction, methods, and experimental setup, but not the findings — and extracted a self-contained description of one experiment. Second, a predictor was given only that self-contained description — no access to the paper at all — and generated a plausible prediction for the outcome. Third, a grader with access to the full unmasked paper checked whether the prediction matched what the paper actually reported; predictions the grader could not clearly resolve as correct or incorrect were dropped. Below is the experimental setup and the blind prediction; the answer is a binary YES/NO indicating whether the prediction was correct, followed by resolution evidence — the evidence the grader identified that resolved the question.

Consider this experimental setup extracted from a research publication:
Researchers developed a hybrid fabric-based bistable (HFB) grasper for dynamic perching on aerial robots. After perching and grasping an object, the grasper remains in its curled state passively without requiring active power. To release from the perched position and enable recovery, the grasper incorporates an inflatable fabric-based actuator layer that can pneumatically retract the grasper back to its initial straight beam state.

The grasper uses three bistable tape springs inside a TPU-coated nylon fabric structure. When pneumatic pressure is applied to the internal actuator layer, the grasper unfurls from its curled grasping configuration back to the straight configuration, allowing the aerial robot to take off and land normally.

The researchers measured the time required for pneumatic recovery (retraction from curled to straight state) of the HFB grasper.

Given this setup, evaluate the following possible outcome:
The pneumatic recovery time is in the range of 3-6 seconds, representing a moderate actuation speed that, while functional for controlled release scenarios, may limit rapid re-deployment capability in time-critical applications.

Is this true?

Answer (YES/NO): NO